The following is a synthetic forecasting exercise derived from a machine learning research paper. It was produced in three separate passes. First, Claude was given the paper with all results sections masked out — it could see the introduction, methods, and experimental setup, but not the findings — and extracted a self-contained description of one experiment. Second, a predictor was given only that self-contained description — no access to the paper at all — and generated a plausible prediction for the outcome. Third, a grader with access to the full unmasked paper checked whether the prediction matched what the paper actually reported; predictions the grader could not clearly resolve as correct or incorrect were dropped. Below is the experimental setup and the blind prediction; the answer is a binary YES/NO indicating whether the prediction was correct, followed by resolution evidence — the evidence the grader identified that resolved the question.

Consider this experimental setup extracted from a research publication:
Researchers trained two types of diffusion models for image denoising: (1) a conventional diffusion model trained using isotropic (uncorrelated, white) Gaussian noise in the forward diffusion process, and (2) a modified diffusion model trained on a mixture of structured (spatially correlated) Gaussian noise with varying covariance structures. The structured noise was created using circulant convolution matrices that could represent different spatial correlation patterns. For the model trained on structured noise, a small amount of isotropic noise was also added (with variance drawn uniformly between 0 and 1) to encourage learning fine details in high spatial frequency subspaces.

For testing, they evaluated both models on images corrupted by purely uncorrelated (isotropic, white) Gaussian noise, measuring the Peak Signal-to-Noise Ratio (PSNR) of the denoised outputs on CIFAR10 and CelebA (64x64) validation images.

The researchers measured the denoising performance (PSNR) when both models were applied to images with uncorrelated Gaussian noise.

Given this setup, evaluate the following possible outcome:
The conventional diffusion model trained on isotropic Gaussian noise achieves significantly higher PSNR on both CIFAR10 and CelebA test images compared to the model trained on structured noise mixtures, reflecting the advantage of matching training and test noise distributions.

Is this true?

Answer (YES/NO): NO